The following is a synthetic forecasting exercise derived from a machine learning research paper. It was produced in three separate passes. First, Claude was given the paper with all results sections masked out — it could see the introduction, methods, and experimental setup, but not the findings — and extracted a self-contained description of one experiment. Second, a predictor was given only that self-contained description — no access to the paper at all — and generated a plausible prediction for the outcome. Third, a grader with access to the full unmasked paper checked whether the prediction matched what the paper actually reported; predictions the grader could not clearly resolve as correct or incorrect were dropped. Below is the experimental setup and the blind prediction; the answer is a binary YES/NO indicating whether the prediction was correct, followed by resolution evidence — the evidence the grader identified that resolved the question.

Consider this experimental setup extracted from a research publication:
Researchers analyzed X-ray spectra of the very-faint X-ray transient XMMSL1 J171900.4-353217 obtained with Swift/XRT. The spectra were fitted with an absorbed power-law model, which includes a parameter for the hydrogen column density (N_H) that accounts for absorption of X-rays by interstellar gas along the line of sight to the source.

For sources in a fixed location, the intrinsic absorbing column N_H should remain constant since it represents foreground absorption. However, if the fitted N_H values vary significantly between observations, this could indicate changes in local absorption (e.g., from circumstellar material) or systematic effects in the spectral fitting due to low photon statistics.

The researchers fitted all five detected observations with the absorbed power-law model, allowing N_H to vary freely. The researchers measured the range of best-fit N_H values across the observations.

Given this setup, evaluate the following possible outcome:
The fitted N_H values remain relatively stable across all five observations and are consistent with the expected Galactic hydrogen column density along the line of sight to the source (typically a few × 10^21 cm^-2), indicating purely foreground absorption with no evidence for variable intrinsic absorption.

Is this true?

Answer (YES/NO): NO